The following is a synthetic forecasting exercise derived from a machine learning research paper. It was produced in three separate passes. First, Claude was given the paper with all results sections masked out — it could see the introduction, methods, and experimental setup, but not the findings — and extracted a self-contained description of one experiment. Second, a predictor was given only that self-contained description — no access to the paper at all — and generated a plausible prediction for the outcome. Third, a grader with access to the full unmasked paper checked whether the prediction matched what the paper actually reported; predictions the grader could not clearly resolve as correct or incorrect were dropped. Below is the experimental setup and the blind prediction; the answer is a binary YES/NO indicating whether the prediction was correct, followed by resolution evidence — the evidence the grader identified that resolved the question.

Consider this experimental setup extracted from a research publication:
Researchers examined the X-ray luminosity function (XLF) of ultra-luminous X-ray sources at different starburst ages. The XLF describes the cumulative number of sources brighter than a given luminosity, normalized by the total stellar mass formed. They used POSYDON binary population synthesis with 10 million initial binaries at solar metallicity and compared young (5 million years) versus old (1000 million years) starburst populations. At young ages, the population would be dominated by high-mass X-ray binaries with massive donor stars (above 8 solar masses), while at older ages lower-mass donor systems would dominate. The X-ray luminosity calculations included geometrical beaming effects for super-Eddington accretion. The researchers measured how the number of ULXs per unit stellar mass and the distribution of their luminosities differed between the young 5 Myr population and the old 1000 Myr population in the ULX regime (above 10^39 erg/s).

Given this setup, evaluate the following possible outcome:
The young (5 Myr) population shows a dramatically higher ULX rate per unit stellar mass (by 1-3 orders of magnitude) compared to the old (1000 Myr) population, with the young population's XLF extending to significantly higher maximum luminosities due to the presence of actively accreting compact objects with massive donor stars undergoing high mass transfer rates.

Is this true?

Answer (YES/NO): NO